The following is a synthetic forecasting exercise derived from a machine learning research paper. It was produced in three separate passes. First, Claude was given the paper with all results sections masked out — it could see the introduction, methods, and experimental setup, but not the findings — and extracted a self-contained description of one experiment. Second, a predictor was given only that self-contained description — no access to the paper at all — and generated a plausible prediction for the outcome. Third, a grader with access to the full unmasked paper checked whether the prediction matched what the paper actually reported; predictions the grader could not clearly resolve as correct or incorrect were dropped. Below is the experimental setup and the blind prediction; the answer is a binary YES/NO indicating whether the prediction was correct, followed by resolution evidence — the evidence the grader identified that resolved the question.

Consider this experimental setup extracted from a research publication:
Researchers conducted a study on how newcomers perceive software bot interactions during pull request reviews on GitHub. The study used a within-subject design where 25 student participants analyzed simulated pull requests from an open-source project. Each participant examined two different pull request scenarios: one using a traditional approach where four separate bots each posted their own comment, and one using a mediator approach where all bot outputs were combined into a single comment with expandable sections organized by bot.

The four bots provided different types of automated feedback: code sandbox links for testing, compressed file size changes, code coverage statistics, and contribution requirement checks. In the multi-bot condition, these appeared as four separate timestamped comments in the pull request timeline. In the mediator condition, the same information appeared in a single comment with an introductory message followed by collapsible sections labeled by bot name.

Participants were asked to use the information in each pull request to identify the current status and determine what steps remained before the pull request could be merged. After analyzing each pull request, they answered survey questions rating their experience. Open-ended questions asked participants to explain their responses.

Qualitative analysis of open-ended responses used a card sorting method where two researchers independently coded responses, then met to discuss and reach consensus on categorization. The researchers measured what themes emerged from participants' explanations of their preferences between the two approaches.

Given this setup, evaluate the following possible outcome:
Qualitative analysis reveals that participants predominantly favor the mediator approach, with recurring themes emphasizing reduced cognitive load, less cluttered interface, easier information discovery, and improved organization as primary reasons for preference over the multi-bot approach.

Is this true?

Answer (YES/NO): YES